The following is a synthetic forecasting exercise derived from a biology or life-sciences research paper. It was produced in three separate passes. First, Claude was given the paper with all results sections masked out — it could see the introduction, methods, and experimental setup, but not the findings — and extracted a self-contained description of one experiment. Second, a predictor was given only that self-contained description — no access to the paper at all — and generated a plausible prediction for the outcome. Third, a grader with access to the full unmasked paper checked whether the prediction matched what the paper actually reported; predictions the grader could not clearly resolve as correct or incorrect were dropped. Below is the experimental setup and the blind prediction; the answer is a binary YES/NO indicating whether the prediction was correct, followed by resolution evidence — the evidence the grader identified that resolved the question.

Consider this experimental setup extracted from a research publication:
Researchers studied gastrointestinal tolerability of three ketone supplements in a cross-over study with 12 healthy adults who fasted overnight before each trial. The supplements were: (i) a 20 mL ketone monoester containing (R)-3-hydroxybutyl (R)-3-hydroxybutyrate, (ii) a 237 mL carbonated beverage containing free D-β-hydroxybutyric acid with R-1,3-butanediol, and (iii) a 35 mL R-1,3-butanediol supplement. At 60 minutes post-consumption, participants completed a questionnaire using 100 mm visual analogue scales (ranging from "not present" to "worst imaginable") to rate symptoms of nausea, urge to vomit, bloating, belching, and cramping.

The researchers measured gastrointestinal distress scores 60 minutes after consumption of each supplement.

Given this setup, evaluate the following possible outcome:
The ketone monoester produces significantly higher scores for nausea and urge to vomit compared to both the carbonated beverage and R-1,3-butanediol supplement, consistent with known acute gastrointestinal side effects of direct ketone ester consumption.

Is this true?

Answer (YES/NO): NO